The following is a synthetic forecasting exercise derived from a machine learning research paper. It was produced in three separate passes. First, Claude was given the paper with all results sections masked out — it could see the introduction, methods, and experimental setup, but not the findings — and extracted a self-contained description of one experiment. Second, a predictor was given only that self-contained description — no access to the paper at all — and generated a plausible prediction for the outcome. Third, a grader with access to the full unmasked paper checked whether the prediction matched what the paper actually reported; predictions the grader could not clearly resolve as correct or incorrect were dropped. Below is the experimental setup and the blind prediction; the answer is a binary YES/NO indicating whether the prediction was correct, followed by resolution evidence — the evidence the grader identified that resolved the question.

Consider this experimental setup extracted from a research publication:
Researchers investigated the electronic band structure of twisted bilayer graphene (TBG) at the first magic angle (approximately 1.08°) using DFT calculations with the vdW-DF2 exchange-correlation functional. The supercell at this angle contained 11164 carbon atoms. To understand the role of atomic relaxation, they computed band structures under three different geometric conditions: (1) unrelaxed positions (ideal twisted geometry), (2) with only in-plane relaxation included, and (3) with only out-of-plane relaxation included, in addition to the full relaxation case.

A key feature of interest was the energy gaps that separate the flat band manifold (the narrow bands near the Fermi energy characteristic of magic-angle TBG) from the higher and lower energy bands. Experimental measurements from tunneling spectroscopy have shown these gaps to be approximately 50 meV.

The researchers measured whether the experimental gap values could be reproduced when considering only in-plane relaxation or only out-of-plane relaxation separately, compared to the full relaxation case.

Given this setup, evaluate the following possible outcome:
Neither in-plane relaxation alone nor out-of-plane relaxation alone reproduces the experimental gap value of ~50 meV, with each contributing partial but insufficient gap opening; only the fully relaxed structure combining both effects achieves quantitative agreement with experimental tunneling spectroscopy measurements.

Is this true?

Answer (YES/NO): NO